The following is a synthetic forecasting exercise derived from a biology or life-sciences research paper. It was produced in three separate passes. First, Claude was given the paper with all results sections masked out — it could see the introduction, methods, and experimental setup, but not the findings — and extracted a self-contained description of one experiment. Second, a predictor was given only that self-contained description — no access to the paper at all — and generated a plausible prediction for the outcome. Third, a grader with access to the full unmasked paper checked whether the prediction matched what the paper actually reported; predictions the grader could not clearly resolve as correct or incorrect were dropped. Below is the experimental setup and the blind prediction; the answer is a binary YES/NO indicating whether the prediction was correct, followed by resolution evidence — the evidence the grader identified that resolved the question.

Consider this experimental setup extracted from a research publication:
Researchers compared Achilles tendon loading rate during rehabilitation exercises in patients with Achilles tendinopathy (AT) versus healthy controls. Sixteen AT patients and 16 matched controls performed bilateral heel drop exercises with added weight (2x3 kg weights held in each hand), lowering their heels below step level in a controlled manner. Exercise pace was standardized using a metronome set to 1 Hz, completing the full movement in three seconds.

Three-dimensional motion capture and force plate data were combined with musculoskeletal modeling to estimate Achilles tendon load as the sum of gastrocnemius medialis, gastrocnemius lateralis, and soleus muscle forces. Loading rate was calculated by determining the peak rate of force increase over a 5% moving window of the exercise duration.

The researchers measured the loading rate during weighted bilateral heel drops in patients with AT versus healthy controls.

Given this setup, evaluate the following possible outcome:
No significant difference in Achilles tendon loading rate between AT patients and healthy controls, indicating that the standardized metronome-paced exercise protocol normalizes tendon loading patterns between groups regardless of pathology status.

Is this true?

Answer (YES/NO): YES